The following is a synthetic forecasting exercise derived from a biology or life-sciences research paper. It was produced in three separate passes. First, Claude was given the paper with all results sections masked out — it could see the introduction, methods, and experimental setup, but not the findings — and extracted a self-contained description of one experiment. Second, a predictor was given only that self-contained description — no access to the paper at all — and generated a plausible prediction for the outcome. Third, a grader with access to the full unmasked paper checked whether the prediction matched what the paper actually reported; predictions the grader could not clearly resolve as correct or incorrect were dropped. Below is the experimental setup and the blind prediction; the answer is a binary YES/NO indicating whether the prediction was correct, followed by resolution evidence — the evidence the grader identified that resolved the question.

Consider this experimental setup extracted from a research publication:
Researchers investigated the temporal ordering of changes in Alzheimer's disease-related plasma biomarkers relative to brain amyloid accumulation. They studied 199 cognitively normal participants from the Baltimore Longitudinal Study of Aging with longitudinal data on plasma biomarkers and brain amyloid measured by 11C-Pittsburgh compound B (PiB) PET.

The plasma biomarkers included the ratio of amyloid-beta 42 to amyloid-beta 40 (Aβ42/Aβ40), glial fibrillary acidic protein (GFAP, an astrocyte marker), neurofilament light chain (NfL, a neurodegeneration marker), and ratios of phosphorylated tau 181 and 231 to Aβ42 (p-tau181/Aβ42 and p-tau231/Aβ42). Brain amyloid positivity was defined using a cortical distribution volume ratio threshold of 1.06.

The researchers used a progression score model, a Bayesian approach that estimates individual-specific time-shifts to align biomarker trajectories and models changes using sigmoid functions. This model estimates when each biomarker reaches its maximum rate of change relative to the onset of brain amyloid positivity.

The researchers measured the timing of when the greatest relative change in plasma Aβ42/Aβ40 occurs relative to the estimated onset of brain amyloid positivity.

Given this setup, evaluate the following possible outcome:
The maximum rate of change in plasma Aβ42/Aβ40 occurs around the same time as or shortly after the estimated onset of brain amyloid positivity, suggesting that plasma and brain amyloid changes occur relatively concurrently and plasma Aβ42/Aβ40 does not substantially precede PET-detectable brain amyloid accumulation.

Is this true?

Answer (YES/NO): NO